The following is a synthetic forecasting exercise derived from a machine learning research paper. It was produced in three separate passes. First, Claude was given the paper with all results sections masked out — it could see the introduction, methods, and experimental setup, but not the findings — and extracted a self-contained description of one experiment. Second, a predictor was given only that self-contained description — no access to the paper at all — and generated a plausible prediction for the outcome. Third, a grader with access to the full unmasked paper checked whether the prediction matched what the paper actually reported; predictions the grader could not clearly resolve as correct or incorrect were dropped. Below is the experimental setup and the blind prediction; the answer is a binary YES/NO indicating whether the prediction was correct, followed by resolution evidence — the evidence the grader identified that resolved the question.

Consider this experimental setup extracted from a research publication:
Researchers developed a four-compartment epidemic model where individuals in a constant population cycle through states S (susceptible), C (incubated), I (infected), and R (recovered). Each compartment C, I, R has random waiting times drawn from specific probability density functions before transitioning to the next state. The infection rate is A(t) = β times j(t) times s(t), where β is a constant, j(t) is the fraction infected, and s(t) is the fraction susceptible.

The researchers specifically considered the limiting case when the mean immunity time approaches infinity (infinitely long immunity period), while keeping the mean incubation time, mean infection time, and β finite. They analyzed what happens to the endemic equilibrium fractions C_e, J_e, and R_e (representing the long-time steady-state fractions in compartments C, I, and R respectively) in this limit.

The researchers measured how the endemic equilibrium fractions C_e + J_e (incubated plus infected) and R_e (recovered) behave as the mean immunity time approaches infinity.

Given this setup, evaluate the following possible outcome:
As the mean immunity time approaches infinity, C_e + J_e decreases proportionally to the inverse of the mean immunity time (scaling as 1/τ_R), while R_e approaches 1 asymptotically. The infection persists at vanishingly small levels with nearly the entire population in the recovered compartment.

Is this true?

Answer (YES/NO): NO